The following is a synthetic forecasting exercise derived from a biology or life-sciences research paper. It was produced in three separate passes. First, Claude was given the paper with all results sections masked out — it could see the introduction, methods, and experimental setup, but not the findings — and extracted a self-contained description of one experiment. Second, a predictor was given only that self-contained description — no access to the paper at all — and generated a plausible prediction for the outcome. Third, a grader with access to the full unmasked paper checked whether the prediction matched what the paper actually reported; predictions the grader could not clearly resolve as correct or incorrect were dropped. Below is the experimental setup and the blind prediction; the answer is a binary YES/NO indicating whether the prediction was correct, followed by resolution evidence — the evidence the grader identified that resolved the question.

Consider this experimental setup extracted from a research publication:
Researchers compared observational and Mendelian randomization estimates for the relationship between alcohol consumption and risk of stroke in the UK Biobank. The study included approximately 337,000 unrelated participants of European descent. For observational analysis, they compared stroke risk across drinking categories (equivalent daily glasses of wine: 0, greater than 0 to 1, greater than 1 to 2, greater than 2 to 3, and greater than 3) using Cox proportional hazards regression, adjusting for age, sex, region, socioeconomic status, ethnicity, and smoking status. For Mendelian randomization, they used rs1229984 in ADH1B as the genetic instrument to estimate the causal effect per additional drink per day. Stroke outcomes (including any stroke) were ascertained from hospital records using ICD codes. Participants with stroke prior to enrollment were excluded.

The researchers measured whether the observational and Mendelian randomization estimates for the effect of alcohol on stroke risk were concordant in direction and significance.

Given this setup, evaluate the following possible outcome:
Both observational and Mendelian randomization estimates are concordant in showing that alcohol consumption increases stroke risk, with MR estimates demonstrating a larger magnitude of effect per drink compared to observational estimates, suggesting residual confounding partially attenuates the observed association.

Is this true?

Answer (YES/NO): NO